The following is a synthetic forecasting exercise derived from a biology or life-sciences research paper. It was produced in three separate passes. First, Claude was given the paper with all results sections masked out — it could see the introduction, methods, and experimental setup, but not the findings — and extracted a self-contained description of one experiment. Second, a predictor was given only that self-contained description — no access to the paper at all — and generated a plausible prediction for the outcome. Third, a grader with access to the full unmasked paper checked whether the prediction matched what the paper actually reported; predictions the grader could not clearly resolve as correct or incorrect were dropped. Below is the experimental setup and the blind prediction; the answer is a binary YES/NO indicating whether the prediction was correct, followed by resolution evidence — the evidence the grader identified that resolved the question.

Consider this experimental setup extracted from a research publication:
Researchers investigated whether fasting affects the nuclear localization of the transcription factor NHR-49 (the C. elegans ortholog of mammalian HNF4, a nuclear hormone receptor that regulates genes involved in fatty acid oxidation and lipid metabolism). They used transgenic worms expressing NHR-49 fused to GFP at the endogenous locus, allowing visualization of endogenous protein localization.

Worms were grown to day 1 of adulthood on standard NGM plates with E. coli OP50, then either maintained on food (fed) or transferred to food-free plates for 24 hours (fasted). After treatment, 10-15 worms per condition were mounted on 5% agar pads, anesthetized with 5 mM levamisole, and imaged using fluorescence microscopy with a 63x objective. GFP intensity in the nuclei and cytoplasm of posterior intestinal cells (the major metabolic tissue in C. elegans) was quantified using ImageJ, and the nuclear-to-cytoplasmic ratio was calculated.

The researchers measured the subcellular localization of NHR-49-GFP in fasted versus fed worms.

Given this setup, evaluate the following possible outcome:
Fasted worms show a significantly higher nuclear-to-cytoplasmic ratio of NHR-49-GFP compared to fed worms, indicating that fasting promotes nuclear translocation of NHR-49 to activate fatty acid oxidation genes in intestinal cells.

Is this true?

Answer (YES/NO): NO